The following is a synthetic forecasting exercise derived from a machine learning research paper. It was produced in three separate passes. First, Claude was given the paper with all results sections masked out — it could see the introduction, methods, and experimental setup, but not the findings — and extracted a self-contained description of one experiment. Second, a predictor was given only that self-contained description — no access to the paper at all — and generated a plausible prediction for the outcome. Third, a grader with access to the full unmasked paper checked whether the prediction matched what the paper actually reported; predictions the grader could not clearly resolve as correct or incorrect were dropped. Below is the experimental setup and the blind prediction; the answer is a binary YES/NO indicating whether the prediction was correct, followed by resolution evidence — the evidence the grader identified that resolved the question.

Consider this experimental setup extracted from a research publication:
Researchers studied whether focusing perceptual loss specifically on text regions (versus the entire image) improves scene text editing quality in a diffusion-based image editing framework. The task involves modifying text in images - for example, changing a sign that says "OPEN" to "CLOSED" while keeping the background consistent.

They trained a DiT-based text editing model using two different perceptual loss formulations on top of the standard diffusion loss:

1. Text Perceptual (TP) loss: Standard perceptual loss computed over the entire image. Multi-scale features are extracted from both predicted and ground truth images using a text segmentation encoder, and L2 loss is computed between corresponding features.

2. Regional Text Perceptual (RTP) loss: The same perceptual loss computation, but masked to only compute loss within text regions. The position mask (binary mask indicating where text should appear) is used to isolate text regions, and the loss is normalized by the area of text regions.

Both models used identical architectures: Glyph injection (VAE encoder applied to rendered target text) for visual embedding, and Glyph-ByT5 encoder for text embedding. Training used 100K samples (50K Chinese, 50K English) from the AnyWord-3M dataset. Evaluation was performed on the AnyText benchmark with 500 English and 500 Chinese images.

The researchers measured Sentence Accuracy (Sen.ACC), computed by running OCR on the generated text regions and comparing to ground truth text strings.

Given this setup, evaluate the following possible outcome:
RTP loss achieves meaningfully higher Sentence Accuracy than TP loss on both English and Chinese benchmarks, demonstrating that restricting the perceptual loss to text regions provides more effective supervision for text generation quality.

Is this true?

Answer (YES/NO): NO